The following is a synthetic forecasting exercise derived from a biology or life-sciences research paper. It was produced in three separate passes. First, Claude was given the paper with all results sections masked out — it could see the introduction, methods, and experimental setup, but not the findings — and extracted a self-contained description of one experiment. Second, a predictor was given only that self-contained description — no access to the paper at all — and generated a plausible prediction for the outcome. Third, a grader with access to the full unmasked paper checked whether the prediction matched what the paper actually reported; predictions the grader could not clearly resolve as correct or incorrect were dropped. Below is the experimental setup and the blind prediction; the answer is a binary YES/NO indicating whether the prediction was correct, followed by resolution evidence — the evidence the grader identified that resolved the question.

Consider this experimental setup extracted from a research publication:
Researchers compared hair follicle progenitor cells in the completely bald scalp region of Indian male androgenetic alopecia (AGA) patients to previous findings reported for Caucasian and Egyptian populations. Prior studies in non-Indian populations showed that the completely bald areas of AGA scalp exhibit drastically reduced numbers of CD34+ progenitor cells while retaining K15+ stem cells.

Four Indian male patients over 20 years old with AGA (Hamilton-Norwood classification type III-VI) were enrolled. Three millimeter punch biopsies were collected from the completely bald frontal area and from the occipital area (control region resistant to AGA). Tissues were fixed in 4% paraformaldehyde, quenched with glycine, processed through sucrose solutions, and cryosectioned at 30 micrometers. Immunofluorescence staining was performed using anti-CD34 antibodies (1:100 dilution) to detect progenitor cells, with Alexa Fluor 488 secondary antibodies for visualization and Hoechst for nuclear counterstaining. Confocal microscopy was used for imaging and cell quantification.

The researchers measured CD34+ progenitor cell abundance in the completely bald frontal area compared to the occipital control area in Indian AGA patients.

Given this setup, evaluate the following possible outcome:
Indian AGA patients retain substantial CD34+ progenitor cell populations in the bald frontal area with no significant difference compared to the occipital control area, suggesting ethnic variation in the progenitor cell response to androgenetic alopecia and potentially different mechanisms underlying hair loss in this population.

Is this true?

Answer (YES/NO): NO